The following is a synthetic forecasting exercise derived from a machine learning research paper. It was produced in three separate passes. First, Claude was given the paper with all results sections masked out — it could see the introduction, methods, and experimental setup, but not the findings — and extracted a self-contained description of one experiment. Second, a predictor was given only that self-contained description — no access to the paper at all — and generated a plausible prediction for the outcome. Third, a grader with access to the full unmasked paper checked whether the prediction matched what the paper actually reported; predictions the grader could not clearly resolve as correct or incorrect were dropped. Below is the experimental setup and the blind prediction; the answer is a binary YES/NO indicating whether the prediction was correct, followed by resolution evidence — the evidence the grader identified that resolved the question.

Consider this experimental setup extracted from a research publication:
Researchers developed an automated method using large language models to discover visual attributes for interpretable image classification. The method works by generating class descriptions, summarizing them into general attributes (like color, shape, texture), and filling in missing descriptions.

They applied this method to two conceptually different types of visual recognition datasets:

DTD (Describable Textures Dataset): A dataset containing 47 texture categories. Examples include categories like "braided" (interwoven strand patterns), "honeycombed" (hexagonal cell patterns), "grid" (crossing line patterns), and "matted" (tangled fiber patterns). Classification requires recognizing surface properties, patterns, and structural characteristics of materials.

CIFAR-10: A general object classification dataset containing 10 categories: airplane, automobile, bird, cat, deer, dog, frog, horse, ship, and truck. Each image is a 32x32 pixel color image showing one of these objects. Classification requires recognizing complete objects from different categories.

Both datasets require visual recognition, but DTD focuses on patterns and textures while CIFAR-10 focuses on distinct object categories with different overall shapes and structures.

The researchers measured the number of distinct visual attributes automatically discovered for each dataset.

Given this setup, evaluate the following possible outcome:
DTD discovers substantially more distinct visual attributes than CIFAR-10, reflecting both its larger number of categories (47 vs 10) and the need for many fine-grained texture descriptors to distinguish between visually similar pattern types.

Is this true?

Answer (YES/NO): YES